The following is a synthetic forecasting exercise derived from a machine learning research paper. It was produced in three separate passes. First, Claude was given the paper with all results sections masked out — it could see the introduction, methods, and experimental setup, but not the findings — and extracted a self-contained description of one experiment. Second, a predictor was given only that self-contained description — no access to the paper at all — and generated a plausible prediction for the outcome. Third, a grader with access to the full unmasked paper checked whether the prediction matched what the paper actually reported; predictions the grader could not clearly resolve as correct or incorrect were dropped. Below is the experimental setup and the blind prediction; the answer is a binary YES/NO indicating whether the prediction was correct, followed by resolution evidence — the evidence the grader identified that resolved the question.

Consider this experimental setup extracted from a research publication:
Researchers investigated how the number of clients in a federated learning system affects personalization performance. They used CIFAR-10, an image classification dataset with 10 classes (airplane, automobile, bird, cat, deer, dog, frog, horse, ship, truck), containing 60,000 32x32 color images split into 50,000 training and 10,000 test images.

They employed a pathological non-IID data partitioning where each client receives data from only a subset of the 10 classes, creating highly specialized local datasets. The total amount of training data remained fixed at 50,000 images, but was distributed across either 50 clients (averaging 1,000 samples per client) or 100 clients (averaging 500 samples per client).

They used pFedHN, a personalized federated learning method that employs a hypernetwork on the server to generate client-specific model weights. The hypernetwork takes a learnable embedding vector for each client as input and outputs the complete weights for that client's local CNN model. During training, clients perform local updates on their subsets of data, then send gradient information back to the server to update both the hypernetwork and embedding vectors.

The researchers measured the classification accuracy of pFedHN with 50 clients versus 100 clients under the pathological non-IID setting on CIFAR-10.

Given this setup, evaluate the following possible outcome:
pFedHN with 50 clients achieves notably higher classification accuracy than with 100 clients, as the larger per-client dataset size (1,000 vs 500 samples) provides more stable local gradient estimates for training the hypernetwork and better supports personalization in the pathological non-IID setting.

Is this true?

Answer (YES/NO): NO